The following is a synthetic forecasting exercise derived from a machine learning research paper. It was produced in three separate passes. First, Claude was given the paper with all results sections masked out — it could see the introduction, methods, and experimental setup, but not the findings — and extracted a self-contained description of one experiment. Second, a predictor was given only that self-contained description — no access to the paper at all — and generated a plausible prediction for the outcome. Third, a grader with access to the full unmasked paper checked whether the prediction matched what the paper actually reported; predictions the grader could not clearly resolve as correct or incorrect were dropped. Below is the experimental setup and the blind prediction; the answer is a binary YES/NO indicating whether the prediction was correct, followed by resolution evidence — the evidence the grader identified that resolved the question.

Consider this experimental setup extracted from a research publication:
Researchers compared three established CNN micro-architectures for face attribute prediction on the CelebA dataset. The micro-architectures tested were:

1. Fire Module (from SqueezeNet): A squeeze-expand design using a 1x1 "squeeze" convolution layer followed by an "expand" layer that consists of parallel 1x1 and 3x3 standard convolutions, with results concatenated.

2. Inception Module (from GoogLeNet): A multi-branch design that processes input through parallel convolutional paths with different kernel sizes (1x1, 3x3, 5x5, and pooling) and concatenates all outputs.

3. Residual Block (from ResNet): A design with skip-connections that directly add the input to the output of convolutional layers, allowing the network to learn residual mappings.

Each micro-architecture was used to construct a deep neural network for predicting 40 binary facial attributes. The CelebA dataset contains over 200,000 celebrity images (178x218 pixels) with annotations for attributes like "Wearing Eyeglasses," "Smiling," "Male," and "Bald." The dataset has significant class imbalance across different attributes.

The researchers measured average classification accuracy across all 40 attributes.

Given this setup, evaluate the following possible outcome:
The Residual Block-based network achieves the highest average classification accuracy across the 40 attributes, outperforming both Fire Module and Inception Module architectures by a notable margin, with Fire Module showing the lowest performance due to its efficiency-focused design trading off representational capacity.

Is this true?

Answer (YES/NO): NO